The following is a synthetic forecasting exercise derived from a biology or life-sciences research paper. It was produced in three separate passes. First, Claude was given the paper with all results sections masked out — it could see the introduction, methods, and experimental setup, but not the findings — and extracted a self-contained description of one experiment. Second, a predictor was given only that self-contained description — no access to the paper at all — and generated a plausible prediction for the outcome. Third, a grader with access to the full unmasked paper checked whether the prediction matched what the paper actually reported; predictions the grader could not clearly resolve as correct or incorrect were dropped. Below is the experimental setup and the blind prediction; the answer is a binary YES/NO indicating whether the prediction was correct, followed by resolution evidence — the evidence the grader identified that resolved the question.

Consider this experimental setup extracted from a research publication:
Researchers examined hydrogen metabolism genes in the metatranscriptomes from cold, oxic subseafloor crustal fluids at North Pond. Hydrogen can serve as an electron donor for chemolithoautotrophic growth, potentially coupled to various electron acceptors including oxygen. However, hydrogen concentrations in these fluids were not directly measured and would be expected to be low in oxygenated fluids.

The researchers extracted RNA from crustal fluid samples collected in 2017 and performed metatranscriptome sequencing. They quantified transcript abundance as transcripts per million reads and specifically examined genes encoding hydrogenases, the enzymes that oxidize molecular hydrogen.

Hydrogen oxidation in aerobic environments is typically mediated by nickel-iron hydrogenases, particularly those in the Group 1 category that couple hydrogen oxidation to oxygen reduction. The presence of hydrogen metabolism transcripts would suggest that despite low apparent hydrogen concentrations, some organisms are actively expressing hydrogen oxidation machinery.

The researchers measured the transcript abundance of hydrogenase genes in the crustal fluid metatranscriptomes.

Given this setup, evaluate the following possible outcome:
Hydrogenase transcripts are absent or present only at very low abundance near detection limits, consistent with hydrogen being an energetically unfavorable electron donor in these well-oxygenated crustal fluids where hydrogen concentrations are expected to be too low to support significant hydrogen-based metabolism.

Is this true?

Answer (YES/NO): NO